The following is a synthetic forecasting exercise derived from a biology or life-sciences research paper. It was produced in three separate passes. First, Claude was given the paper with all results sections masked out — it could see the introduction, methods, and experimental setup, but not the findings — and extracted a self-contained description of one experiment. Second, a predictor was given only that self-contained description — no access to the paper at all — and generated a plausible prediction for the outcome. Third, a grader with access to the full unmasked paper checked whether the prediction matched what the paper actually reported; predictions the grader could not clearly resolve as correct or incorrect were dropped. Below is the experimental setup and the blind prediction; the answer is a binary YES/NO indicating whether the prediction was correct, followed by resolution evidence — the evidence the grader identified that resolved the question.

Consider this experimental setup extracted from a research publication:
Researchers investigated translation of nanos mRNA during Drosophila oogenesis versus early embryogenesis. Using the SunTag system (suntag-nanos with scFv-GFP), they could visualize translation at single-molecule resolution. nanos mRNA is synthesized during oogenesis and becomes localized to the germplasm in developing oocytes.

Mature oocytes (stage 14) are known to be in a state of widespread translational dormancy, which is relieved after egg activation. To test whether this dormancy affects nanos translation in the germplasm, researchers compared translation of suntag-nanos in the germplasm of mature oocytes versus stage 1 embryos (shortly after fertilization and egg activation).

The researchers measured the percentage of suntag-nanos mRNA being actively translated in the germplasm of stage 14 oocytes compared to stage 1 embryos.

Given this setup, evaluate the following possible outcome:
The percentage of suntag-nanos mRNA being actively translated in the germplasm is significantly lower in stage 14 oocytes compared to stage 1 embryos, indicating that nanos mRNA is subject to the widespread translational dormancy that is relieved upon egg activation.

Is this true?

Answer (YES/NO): YES